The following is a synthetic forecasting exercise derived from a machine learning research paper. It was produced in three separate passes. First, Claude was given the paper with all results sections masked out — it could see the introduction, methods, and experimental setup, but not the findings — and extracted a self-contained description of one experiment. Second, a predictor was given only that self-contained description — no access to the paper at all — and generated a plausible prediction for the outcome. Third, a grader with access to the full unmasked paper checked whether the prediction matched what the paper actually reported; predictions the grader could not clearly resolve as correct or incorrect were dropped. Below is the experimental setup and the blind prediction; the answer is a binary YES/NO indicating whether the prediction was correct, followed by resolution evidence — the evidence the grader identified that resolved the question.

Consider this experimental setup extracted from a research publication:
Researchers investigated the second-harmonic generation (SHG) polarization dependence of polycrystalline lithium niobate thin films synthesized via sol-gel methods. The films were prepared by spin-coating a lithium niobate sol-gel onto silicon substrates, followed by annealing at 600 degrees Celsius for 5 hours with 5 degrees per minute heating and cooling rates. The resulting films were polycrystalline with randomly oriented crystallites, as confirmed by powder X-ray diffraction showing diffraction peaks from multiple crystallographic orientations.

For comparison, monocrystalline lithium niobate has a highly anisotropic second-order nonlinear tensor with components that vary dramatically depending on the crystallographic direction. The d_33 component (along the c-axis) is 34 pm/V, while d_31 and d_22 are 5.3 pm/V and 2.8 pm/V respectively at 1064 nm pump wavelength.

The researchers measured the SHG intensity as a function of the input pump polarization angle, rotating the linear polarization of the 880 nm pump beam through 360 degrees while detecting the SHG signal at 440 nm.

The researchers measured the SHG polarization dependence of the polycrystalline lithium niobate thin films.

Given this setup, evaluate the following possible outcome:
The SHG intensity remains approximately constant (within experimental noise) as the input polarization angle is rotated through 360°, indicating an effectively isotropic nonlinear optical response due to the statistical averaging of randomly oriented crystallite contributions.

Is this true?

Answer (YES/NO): YES